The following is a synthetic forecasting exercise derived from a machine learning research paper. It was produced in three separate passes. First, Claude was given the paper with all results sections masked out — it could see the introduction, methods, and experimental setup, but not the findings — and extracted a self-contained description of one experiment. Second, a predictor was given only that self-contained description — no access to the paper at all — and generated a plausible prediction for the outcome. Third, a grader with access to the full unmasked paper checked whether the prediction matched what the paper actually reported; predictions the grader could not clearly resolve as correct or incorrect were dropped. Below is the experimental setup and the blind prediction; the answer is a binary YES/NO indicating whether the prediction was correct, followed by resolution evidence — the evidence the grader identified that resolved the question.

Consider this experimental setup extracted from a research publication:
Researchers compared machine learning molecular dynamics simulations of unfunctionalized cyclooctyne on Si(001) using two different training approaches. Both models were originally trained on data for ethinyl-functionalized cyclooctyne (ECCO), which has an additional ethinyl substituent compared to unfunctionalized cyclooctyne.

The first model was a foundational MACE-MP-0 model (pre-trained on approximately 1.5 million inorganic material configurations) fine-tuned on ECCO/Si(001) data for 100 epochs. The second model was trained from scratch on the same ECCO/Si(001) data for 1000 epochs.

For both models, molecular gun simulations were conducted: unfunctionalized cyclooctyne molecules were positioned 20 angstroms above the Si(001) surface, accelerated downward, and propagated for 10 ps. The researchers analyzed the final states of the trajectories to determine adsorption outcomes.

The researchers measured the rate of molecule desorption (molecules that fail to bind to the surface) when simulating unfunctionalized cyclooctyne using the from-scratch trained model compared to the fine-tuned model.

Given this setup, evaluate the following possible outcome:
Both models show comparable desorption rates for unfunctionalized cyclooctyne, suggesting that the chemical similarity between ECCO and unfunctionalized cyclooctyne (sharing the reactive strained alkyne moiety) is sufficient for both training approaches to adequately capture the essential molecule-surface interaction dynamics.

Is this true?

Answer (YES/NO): NO